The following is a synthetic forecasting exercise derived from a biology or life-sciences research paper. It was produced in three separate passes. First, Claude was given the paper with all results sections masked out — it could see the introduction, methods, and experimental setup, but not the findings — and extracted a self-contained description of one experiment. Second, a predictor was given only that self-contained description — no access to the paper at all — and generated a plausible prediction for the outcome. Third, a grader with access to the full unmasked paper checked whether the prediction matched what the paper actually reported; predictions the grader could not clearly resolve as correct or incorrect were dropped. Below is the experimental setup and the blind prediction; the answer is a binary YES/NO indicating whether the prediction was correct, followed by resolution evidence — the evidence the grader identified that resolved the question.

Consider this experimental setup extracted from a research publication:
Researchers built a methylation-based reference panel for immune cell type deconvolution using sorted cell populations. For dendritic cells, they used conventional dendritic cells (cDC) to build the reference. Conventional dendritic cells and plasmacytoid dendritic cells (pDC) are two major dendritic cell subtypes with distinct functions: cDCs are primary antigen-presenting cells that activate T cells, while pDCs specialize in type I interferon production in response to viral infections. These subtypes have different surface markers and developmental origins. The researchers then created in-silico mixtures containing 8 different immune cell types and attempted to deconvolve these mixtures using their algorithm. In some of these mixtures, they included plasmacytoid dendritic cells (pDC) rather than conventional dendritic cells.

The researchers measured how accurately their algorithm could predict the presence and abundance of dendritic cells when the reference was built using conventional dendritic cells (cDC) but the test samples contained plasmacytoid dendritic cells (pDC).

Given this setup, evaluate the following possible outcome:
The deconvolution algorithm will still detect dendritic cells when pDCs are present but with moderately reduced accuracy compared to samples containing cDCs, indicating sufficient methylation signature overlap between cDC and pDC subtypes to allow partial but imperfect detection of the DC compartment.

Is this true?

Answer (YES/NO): NO